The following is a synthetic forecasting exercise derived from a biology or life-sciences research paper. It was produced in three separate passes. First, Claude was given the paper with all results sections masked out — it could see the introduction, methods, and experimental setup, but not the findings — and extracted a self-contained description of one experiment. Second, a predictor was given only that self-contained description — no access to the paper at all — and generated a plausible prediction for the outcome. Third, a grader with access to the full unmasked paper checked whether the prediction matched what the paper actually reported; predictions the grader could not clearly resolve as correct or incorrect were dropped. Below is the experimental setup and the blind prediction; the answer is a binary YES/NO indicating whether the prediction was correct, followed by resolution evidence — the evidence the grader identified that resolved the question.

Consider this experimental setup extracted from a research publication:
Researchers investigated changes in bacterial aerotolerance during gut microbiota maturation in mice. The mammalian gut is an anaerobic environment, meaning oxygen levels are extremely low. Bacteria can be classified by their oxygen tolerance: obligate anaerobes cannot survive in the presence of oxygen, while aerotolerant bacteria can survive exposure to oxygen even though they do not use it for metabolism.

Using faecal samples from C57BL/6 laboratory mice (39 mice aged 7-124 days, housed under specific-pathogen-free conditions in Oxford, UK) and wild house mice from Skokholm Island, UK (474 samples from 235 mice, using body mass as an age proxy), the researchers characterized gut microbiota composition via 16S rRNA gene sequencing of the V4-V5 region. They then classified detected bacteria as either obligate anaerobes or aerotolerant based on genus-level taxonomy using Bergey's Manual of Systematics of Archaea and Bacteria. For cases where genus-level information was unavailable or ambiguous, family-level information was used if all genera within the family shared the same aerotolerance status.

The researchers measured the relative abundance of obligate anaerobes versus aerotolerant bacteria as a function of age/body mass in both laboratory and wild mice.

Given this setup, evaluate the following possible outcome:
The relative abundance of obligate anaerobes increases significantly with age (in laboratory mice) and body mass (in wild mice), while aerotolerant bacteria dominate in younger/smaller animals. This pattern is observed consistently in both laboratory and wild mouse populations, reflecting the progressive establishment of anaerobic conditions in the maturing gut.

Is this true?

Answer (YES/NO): YES